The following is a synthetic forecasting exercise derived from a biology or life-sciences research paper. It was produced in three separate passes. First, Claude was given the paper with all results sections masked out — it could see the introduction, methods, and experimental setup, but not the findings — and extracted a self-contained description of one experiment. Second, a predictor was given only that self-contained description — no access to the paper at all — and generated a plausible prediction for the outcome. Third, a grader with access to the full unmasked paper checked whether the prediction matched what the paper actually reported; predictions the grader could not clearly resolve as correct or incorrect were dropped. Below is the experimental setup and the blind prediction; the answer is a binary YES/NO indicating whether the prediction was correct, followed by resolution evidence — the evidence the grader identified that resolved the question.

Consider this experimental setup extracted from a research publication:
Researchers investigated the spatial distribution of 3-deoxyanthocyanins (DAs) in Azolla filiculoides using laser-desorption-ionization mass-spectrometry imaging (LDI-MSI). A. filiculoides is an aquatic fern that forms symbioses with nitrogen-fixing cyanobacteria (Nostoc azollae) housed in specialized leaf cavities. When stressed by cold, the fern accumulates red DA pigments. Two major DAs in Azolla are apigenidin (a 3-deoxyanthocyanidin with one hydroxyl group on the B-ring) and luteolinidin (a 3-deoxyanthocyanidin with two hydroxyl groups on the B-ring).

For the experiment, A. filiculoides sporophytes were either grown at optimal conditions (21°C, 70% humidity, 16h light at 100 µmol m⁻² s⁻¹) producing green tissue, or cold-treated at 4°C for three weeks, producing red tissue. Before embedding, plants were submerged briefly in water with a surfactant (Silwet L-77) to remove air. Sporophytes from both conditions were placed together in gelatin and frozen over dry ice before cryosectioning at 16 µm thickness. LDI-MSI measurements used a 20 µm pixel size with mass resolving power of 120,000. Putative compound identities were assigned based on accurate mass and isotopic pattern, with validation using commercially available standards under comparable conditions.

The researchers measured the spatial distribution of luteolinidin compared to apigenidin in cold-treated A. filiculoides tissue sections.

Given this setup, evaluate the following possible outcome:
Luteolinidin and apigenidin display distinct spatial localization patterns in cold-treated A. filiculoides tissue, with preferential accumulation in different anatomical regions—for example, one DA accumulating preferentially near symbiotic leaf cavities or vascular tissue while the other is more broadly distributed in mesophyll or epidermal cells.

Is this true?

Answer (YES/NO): YES